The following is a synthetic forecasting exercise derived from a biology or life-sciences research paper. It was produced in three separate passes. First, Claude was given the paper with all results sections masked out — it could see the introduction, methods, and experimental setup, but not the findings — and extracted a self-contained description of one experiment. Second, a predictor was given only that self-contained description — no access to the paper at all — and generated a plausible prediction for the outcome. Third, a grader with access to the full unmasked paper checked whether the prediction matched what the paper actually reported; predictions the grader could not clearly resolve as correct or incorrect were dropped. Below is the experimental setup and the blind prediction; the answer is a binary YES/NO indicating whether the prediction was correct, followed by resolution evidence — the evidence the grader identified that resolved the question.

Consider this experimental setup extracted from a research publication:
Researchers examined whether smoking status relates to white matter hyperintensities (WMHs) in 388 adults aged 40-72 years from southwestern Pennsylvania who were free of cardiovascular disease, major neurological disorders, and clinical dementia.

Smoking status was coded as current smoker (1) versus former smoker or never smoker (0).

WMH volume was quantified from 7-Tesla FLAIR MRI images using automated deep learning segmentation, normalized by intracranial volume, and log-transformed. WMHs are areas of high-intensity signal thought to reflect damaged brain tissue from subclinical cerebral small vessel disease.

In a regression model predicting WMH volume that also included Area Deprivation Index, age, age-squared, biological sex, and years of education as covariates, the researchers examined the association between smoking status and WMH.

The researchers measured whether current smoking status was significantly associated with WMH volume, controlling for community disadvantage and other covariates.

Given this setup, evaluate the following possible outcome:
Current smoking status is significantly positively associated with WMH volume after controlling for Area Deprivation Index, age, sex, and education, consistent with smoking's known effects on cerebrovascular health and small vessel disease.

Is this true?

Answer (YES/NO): NO